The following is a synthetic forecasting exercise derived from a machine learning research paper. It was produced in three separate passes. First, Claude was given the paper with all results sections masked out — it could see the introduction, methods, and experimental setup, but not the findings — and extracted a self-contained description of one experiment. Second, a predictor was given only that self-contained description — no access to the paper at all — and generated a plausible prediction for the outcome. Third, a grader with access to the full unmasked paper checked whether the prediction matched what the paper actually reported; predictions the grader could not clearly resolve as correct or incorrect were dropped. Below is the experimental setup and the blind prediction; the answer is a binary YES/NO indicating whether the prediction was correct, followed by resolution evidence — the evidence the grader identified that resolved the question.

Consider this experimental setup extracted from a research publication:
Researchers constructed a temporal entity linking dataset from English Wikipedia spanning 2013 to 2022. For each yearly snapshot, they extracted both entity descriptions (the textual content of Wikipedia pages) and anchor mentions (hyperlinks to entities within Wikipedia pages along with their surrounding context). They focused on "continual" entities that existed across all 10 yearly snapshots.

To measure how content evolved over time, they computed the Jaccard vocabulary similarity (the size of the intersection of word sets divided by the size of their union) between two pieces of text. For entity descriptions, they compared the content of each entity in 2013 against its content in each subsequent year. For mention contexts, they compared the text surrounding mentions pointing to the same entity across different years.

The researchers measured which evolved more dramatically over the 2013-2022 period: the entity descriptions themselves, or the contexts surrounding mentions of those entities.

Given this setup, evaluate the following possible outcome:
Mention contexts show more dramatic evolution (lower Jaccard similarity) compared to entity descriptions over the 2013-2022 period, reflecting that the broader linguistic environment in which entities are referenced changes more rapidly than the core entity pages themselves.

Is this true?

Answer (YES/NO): YES